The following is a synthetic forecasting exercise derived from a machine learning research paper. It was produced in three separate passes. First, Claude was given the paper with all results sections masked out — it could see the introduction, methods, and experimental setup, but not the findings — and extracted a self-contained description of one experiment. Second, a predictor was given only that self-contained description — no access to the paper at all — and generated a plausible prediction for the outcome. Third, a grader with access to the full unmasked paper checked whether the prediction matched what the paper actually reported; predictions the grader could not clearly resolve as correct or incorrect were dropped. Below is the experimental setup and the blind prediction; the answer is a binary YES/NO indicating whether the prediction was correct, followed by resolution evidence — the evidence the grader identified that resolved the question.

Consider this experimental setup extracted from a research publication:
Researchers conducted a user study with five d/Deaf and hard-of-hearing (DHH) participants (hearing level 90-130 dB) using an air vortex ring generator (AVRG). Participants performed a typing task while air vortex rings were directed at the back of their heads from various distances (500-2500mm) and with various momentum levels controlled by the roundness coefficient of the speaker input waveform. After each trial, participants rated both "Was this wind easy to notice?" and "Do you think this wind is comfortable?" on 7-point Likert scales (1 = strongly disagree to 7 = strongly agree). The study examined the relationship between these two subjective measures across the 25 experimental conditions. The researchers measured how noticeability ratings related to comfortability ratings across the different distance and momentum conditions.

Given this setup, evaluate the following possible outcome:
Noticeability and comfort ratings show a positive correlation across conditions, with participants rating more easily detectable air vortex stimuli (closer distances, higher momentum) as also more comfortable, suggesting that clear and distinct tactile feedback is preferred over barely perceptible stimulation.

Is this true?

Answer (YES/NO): NO